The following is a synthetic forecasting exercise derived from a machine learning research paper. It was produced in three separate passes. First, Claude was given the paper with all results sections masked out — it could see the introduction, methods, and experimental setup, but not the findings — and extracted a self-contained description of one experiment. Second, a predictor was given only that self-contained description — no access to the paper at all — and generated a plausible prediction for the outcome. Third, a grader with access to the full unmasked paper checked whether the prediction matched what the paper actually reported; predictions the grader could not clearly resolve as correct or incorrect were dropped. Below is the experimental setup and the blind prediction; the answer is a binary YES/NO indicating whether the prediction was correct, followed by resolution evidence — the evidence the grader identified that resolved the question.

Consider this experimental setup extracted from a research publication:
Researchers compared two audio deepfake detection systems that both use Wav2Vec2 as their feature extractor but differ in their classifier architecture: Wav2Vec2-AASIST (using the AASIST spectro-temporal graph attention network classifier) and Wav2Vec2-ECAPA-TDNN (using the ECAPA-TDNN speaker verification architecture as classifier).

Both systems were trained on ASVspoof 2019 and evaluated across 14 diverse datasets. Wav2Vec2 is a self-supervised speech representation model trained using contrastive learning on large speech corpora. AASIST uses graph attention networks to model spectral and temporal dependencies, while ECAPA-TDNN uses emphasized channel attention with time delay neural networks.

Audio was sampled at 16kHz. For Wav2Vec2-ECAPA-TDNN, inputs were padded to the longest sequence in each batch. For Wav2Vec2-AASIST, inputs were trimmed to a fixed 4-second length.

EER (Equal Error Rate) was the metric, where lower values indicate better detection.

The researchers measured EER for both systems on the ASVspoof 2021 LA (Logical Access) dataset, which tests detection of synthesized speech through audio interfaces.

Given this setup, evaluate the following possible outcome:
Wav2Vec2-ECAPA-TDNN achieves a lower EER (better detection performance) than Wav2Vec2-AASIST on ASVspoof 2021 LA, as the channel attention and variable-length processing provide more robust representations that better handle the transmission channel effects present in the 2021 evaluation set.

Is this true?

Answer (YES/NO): NO